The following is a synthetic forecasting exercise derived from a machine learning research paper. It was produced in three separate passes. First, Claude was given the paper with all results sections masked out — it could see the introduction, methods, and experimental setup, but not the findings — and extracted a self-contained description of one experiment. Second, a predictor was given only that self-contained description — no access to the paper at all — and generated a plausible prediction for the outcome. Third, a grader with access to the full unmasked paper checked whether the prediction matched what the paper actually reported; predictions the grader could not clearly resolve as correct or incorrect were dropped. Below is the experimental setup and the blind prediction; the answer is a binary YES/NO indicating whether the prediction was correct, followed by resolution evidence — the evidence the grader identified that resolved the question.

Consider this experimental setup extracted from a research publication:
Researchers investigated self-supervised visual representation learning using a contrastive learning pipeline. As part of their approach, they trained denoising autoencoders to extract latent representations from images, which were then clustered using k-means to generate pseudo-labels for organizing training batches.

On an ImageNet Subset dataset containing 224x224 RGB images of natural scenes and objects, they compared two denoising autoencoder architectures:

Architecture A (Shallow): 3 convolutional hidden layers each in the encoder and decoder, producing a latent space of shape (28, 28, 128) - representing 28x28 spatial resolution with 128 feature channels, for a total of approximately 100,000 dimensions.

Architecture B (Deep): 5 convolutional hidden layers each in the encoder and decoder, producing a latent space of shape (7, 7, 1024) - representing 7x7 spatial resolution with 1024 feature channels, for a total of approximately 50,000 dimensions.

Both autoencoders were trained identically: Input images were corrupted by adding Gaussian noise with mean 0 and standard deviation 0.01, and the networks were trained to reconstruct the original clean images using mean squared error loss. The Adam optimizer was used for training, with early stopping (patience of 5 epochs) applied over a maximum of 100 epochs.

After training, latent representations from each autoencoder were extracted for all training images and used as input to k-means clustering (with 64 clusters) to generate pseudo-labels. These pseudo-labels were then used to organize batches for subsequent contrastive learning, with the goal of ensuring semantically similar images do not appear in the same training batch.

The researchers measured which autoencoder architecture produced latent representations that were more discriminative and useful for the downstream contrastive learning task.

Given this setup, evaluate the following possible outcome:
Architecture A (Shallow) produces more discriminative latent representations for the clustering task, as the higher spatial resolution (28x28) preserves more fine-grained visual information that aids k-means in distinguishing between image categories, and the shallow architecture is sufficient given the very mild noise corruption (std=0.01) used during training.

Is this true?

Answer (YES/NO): NO